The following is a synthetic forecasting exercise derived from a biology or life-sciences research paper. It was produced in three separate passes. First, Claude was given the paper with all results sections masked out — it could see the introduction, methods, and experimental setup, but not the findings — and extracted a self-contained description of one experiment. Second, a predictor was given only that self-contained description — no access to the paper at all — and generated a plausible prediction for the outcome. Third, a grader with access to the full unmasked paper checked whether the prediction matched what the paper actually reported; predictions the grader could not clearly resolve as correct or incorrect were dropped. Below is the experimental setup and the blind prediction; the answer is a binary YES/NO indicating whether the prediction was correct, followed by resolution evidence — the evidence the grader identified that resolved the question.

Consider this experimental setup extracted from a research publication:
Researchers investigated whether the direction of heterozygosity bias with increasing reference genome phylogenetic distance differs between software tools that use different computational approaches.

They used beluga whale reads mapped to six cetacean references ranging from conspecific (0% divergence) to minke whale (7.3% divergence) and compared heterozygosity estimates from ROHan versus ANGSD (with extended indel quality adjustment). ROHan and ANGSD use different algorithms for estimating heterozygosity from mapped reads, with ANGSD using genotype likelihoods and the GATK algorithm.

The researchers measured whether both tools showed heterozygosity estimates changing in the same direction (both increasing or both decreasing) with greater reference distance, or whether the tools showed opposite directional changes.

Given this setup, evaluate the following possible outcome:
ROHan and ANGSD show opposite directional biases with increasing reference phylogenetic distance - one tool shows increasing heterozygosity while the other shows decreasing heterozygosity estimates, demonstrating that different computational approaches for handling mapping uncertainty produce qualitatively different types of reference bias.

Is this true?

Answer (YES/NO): NO